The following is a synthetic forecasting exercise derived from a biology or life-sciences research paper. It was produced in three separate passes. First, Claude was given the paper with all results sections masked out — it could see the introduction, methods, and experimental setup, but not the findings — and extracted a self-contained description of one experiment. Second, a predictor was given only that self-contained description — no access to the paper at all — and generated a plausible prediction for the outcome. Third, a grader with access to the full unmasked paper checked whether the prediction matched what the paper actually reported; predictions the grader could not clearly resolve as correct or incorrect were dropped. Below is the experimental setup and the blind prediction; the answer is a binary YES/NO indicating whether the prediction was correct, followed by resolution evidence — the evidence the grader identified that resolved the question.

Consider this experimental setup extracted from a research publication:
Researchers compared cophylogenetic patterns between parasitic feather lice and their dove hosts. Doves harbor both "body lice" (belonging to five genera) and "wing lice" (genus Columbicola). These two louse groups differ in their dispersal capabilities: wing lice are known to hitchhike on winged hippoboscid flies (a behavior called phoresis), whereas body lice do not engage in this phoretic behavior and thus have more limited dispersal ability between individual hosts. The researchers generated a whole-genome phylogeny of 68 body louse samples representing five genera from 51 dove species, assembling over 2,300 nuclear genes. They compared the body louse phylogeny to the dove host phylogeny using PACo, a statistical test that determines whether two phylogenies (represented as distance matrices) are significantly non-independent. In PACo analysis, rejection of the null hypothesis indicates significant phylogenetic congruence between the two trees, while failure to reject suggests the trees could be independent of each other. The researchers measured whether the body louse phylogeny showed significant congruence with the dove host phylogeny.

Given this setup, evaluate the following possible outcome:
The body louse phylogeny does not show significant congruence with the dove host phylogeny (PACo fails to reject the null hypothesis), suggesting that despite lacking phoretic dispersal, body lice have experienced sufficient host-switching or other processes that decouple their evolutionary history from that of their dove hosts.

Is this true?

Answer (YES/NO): NO